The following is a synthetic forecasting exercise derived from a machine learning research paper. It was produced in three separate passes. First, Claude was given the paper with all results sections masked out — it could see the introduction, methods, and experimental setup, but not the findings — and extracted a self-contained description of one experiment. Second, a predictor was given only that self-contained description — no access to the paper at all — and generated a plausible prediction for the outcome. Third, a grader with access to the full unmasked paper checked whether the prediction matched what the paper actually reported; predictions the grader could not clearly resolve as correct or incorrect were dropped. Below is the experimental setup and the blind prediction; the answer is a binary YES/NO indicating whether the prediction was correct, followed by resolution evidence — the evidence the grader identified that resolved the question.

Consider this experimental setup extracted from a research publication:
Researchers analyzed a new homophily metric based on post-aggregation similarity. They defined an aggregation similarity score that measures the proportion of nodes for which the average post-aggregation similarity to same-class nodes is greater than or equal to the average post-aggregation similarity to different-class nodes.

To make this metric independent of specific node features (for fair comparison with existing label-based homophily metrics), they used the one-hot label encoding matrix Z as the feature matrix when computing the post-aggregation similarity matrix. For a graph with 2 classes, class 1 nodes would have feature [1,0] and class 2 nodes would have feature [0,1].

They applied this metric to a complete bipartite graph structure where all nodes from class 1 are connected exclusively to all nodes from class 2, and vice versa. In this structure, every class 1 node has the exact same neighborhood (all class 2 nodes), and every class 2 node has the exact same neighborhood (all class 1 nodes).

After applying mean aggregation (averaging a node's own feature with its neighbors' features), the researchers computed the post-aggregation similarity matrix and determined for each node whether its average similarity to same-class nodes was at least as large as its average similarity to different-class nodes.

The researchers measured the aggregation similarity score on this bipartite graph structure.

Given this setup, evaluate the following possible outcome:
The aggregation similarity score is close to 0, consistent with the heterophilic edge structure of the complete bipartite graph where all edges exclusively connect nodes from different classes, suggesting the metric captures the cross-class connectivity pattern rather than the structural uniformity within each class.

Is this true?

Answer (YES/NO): NO